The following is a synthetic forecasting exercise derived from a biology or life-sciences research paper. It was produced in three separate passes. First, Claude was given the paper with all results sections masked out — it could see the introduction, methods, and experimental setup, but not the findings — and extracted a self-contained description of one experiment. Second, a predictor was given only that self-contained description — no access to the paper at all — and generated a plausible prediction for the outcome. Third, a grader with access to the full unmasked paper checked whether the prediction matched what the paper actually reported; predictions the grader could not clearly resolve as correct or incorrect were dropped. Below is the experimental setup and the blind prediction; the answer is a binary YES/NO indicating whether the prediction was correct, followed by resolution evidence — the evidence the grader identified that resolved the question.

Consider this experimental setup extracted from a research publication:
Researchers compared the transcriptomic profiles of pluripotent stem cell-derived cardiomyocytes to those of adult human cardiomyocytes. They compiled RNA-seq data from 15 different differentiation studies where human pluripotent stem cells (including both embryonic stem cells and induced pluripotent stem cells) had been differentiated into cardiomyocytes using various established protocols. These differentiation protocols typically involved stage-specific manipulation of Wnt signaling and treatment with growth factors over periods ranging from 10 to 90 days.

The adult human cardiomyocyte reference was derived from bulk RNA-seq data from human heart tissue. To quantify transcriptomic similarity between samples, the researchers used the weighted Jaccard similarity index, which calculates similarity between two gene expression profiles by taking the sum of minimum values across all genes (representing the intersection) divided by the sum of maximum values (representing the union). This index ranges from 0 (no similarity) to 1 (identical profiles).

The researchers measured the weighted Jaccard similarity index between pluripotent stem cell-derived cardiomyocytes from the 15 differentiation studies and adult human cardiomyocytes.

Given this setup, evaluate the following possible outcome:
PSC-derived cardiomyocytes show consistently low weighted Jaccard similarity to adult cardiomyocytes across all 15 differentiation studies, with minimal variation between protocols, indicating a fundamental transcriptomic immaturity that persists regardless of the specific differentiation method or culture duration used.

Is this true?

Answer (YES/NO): NO